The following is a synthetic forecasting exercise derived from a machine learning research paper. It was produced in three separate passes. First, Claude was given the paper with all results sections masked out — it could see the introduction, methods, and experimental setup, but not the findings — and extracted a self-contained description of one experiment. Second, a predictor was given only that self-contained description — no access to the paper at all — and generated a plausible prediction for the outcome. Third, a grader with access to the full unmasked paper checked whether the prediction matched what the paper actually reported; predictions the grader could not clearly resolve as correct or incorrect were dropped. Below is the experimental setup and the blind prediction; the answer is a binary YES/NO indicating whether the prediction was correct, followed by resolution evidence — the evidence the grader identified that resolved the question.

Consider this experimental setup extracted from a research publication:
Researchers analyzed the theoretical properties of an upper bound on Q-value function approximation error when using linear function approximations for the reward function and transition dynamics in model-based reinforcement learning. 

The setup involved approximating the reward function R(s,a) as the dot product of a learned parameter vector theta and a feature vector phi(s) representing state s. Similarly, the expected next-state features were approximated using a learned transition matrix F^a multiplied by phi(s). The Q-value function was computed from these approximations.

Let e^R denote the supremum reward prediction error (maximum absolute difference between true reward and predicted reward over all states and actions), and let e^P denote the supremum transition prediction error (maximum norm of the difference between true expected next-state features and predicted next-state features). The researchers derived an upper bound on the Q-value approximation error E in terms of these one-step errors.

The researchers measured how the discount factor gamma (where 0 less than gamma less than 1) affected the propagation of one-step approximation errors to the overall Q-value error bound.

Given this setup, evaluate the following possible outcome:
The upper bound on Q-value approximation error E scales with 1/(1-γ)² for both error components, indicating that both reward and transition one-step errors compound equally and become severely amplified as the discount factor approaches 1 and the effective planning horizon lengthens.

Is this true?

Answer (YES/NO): NO